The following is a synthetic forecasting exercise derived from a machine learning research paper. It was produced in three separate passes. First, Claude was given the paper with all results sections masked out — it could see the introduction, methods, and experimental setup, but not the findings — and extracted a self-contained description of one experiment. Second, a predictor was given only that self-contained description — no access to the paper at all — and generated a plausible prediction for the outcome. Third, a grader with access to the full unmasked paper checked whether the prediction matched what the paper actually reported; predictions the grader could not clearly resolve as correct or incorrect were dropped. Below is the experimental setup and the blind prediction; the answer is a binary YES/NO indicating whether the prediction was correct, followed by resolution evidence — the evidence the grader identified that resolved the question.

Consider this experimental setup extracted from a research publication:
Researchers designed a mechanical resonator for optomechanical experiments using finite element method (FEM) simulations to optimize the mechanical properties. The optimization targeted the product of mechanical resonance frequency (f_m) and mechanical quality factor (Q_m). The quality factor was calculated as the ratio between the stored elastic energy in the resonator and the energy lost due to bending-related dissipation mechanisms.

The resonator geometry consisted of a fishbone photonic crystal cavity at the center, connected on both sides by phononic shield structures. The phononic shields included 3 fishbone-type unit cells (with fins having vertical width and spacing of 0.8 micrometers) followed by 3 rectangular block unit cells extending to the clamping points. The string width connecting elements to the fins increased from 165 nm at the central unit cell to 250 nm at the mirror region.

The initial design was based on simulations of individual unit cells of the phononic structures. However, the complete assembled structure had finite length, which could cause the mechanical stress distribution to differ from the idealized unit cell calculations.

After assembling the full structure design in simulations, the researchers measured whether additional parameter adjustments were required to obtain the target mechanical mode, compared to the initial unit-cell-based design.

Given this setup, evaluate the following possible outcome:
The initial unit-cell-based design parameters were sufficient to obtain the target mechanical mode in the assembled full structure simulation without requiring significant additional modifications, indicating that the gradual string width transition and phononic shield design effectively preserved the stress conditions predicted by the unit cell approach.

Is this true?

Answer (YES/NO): NO